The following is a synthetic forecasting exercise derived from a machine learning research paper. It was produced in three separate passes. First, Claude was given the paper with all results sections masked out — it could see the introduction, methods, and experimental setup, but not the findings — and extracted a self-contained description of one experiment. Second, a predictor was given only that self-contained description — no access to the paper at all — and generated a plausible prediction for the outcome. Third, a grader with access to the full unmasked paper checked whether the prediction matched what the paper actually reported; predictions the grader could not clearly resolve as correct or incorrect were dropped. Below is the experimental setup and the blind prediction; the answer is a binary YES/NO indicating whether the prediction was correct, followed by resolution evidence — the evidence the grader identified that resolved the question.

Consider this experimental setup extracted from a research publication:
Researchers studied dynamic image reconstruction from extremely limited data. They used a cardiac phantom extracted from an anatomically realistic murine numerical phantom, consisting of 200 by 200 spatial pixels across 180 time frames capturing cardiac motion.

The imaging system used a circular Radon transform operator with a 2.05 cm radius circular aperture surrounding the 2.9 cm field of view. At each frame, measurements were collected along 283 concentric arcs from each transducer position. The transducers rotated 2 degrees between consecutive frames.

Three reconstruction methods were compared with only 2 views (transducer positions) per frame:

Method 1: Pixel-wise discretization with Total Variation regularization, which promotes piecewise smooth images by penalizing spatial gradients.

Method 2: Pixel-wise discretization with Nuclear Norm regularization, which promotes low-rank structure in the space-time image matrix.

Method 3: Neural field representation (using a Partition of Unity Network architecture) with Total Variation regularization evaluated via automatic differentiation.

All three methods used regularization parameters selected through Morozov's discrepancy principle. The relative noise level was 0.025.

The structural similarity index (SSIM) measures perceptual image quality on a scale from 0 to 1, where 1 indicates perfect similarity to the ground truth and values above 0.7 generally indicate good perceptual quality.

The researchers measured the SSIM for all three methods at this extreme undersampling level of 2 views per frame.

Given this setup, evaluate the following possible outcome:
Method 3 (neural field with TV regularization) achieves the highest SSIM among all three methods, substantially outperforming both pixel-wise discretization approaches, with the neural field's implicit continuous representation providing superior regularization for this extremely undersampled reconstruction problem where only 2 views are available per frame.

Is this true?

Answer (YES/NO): YES